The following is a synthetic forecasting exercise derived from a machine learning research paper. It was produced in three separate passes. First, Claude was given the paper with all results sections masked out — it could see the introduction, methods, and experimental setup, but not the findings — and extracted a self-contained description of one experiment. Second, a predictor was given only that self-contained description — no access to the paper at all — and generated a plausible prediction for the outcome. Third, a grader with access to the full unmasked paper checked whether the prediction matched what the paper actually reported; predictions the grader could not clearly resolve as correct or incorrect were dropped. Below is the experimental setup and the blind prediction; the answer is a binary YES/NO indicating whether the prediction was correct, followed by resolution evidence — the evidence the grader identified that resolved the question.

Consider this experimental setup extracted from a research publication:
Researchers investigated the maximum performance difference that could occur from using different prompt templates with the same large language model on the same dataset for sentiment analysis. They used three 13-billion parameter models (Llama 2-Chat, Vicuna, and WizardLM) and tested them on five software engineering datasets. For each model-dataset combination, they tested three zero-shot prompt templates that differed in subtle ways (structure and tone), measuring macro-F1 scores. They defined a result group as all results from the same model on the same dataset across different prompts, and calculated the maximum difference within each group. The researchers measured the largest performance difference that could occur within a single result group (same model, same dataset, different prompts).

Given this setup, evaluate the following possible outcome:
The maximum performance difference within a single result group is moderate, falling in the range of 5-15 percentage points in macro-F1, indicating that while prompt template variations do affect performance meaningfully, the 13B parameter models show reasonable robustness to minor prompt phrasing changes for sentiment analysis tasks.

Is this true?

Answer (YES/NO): NO